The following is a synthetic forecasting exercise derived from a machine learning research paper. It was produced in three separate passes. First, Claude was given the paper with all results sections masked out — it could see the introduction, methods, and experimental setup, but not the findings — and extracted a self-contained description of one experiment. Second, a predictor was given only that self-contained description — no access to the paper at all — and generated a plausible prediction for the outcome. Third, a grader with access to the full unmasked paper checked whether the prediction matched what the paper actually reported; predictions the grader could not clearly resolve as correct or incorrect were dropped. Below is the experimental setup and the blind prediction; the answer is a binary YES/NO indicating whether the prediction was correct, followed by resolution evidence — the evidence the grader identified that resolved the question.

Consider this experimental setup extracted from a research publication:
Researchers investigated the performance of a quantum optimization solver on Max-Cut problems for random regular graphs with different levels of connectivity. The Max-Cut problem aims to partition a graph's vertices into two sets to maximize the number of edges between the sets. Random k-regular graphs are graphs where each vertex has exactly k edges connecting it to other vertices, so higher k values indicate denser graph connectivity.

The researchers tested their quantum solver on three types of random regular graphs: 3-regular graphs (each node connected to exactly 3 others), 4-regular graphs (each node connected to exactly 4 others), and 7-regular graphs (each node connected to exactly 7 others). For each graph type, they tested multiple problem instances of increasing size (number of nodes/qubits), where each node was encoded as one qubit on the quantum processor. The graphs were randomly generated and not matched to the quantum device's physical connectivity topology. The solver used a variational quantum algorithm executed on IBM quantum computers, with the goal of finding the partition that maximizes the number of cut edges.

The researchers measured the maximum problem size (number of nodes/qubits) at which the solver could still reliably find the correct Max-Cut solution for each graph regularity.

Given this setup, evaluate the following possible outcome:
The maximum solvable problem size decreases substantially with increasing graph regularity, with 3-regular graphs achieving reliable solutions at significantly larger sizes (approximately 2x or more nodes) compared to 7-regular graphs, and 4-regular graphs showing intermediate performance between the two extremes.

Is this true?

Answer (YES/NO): YES